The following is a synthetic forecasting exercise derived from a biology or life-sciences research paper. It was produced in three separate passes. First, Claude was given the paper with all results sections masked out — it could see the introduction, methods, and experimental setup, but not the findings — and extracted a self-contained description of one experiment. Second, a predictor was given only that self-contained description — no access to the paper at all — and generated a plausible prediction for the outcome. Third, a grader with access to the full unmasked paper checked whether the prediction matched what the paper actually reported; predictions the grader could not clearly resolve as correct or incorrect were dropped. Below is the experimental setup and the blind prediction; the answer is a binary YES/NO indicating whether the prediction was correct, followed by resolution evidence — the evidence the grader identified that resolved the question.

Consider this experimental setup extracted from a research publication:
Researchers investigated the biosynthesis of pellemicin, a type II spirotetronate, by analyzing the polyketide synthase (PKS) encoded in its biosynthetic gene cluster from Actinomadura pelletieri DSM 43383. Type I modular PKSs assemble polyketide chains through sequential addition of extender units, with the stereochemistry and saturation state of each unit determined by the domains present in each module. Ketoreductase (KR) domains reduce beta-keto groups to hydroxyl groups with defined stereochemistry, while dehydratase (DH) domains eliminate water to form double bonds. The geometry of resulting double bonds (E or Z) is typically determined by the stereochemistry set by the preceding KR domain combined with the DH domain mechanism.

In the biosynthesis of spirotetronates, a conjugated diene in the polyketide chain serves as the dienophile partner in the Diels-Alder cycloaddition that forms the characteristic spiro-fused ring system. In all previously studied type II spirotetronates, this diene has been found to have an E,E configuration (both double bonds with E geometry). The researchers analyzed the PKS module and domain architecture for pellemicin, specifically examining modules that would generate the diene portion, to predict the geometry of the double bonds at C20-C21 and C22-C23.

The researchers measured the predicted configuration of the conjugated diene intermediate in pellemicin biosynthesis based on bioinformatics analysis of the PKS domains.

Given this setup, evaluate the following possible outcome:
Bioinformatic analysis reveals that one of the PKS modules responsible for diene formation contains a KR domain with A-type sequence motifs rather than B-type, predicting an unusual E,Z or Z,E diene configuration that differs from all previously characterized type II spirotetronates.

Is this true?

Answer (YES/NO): NO